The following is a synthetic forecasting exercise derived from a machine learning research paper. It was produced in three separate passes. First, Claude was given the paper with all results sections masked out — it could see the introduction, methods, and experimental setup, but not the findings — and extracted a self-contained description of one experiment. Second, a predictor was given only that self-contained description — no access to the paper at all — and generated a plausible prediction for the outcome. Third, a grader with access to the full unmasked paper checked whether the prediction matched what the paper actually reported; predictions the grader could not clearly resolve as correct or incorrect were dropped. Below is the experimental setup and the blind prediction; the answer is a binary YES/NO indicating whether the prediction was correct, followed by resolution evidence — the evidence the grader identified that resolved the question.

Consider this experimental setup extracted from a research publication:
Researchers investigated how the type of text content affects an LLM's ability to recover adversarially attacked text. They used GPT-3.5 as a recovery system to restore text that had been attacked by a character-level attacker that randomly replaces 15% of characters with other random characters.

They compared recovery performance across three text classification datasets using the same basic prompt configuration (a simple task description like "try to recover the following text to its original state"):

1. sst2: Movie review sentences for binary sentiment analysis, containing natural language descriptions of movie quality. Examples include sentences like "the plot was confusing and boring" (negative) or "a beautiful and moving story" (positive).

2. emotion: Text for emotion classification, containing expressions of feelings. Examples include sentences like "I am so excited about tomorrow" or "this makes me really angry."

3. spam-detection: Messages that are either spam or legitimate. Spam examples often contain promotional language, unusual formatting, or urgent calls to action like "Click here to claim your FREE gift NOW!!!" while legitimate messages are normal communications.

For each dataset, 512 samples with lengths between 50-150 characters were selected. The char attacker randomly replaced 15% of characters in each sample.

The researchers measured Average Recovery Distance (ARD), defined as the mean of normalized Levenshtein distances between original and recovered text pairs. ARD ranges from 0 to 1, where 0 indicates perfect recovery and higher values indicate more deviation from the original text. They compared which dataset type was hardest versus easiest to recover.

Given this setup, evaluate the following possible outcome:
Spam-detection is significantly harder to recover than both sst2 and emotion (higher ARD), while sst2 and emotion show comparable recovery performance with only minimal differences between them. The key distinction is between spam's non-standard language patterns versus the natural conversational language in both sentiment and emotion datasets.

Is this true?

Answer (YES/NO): NO